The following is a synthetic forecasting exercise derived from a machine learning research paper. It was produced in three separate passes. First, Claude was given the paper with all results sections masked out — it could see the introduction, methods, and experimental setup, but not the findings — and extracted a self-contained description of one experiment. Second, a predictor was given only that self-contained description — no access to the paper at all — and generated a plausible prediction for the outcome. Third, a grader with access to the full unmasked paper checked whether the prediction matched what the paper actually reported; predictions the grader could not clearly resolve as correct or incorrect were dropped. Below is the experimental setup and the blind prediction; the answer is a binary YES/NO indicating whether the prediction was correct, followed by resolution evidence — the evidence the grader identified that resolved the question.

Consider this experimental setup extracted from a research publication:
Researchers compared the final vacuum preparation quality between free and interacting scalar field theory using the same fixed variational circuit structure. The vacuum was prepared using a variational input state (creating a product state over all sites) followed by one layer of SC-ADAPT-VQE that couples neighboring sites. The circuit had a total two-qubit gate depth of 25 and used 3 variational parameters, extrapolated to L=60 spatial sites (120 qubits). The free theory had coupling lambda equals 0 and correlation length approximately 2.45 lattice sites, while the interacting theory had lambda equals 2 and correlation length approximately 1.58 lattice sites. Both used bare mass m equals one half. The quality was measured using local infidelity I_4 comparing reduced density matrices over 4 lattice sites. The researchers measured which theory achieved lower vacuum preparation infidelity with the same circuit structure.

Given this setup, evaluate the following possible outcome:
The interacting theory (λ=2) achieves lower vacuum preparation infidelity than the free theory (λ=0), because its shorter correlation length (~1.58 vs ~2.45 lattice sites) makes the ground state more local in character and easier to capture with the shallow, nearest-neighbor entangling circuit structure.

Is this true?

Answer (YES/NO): YES